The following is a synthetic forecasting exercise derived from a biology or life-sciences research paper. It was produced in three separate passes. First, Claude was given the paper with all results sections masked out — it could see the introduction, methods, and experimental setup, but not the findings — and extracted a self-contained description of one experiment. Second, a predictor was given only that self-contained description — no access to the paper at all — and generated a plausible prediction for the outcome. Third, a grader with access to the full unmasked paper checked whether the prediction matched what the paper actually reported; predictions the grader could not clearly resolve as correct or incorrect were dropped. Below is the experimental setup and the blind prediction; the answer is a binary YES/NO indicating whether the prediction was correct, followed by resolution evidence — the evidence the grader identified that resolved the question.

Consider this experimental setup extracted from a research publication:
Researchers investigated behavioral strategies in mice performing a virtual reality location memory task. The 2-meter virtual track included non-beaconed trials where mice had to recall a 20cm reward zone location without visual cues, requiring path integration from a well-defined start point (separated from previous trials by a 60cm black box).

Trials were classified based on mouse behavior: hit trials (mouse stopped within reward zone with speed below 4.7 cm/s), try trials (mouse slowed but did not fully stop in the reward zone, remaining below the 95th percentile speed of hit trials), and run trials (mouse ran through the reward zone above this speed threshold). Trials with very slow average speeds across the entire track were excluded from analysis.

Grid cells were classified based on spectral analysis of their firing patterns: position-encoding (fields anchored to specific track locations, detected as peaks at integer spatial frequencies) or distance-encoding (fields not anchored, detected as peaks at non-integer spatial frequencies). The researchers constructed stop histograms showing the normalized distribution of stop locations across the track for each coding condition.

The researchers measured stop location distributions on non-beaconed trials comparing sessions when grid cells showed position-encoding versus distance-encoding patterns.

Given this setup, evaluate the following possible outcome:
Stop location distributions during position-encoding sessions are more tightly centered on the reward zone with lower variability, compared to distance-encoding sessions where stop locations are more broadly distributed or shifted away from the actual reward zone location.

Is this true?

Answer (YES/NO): YES